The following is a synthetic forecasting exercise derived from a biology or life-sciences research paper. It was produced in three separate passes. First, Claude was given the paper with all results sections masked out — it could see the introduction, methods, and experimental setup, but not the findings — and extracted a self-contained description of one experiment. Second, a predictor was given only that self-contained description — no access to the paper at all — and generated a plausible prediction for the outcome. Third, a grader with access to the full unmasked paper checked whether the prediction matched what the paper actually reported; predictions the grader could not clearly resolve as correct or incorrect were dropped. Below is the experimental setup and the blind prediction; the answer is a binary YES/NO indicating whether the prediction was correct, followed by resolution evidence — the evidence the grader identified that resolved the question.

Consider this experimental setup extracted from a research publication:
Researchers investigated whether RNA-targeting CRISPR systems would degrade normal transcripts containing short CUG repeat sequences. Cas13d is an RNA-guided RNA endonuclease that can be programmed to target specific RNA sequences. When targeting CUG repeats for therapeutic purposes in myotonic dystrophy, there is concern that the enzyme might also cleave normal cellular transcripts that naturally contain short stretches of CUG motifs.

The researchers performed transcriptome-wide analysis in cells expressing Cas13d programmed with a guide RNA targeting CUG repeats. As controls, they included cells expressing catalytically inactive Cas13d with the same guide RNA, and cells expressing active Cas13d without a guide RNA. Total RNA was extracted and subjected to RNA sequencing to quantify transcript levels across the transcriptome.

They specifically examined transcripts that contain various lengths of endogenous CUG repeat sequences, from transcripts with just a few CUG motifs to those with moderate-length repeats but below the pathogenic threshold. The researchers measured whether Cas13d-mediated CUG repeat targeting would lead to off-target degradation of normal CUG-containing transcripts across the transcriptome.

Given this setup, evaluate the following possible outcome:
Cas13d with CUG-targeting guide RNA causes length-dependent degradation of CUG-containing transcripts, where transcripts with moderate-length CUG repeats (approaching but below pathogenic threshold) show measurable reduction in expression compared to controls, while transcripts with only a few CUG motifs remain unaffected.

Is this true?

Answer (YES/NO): NO